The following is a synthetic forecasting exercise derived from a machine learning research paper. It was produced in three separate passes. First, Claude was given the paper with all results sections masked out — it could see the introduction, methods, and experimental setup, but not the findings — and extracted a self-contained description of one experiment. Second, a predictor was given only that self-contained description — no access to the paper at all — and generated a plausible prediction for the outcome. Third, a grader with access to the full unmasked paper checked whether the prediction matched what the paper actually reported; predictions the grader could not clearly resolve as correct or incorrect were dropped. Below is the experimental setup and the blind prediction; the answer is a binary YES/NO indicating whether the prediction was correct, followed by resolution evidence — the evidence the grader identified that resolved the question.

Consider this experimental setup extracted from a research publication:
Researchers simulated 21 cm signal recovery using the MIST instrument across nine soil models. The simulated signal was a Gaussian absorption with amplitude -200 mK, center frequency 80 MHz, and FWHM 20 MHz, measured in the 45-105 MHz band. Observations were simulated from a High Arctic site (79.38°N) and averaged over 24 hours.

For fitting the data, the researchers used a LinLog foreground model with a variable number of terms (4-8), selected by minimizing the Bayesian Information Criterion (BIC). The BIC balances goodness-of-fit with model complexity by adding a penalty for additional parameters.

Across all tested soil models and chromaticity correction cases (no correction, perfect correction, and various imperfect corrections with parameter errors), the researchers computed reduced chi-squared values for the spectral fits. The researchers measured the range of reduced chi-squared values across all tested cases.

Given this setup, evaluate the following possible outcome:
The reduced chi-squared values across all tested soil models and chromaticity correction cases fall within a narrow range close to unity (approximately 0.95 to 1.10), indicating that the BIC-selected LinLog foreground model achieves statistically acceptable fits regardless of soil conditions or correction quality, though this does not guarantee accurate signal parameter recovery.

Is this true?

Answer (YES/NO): NO